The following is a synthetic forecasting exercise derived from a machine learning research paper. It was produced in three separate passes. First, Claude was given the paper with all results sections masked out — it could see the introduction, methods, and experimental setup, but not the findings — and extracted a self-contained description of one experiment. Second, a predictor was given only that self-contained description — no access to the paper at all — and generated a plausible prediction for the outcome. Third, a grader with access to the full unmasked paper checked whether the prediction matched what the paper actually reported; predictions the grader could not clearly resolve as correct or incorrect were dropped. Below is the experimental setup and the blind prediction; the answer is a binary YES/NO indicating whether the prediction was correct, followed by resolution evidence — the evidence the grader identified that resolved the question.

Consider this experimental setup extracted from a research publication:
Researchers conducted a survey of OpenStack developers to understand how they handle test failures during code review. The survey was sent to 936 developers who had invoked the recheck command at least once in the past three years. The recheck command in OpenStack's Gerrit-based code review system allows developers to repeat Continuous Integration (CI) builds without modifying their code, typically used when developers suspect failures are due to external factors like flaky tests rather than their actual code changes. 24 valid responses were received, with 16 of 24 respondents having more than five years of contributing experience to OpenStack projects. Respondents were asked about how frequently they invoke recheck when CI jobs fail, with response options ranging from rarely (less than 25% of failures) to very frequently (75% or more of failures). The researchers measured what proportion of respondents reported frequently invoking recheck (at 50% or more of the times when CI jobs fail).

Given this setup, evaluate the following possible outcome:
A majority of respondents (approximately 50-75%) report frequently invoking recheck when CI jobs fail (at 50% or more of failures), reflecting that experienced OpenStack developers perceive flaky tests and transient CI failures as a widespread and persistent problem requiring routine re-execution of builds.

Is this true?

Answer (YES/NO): YES